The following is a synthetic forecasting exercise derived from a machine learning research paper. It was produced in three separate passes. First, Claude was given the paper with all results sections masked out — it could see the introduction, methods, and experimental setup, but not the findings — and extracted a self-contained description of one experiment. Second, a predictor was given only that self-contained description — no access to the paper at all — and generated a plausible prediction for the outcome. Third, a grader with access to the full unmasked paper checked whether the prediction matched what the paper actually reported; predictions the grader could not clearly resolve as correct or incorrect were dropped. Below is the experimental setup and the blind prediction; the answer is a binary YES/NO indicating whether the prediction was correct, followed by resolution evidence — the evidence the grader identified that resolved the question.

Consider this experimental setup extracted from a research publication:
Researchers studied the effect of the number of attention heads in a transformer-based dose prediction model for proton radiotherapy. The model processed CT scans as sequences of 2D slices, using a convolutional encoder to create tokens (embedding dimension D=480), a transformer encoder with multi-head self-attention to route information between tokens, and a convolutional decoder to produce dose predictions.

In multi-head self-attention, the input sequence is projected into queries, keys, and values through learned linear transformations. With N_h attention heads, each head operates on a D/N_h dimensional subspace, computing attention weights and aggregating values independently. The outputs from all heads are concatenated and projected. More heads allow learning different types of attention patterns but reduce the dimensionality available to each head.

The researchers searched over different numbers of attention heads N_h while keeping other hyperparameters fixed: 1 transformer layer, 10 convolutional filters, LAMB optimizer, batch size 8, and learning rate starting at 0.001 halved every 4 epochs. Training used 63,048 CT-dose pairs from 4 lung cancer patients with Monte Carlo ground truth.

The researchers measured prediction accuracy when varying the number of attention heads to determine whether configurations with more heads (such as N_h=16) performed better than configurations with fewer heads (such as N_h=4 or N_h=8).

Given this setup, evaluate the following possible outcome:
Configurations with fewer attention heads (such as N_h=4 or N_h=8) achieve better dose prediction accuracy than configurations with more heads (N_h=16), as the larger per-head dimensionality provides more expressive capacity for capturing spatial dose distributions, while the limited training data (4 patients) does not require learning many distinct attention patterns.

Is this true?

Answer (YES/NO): NO